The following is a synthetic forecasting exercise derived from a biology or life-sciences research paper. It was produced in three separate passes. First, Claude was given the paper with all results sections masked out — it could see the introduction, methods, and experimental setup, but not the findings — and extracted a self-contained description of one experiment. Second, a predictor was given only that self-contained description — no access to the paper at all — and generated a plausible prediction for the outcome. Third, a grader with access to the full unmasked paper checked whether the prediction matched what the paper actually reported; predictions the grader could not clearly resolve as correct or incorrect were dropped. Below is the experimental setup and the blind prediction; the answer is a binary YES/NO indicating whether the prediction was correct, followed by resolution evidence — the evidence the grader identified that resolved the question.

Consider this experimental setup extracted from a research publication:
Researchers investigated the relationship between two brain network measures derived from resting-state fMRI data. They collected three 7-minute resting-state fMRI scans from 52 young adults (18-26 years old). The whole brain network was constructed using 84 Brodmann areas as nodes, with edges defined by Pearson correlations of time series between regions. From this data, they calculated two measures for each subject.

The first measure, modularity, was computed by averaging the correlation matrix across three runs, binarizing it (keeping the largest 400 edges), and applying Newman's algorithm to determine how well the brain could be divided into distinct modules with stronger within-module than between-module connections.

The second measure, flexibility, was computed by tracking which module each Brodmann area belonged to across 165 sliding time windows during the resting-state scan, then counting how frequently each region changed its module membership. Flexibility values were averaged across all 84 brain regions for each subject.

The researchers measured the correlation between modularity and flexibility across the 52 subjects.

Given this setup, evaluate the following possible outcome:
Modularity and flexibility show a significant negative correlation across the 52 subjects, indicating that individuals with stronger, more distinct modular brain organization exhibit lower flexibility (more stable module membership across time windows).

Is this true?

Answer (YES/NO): YES